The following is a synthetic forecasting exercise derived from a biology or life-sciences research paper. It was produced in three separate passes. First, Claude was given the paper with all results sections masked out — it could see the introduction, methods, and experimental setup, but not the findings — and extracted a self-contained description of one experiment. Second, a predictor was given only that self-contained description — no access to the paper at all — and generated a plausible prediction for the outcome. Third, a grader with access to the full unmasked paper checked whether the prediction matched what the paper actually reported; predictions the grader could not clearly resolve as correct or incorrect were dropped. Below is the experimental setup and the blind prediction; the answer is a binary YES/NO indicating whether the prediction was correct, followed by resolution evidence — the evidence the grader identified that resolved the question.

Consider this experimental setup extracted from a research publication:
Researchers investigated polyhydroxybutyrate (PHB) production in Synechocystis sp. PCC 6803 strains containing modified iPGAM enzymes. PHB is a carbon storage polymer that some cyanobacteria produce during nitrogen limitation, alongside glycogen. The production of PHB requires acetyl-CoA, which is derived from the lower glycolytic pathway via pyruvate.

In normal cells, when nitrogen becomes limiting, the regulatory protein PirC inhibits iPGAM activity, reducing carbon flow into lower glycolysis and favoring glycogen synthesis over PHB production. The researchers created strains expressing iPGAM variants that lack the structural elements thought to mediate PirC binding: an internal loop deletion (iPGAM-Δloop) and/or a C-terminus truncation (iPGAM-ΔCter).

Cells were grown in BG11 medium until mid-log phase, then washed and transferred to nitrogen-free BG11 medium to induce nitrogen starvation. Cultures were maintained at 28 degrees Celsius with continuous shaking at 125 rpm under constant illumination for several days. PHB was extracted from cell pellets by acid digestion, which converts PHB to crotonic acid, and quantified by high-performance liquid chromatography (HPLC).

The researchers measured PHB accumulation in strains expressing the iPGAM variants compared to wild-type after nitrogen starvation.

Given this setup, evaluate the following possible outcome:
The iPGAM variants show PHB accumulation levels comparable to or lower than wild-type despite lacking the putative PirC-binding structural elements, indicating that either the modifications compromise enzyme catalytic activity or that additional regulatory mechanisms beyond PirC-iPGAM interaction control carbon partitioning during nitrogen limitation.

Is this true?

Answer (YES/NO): NO